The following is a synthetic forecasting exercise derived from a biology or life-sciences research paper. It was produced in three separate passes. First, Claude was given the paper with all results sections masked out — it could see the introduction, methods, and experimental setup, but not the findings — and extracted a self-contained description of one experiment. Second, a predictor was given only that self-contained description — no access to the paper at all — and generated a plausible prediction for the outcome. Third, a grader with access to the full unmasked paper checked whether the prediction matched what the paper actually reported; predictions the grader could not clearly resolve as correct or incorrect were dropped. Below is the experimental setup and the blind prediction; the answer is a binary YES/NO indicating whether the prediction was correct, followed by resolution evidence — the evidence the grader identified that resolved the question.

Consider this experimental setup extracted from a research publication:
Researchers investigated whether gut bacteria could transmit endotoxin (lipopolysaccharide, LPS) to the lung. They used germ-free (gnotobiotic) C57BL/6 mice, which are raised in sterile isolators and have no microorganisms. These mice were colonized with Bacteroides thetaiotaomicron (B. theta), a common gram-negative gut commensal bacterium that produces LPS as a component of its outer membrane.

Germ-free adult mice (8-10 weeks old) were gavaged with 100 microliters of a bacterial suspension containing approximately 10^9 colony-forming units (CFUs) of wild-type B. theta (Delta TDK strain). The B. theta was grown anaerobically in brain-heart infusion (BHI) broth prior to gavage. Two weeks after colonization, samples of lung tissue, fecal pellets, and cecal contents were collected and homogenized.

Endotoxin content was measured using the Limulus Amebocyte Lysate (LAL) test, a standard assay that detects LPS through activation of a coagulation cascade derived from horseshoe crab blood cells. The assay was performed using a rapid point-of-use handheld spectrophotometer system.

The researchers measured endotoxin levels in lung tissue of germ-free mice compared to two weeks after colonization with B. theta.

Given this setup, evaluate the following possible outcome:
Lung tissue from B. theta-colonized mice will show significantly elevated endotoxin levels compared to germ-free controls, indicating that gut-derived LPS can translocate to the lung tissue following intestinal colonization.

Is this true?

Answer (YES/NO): YES